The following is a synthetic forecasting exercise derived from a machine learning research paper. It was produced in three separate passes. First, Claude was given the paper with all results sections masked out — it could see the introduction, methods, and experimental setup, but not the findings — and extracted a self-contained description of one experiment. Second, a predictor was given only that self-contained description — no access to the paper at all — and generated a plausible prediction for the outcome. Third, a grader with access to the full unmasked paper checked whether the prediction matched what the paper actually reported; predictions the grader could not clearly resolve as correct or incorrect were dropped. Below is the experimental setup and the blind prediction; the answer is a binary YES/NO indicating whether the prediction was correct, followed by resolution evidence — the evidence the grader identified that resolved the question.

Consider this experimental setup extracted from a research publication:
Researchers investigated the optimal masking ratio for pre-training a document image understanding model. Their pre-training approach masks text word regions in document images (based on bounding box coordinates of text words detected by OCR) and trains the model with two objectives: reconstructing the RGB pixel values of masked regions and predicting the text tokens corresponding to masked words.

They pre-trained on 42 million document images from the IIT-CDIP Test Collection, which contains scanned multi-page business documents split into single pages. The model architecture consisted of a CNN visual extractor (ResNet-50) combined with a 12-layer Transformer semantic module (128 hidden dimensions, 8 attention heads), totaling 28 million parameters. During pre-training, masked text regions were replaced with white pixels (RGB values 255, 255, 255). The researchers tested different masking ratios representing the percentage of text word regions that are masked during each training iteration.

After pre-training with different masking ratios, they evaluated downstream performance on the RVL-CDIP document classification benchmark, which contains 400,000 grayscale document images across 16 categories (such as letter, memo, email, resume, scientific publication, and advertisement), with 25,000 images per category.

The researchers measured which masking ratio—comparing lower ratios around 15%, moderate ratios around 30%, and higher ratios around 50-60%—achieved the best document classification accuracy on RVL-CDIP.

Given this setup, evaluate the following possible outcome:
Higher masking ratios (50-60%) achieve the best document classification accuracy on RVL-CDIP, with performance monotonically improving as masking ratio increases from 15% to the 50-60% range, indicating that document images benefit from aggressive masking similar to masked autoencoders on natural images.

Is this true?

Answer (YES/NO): NO